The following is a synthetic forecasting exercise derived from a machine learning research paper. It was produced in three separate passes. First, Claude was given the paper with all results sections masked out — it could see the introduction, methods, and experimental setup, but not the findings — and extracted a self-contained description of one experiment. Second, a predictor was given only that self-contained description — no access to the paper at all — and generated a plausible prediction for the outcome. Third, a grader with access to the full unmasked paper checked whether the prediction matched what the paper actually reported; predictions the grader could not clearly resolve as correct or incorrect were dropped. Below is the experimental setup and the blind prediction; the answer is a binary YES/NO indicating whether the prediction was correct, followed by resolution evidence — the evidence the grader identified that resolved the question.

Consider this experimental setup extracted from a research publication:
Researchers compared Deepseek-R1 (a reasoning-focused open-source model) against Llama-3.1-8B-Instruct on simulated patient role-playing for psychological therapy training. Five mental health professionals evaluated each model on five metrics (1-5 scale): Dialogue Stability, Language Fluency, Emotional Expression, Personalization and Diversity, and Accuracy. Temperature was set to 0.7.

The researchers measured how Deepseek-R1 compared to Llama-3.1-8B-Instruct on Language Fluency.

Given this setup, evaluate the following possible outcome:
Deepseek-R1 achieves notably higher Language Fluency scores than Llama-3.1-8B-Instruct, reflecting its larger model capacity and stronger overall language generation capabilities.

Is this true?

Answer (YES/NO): NO